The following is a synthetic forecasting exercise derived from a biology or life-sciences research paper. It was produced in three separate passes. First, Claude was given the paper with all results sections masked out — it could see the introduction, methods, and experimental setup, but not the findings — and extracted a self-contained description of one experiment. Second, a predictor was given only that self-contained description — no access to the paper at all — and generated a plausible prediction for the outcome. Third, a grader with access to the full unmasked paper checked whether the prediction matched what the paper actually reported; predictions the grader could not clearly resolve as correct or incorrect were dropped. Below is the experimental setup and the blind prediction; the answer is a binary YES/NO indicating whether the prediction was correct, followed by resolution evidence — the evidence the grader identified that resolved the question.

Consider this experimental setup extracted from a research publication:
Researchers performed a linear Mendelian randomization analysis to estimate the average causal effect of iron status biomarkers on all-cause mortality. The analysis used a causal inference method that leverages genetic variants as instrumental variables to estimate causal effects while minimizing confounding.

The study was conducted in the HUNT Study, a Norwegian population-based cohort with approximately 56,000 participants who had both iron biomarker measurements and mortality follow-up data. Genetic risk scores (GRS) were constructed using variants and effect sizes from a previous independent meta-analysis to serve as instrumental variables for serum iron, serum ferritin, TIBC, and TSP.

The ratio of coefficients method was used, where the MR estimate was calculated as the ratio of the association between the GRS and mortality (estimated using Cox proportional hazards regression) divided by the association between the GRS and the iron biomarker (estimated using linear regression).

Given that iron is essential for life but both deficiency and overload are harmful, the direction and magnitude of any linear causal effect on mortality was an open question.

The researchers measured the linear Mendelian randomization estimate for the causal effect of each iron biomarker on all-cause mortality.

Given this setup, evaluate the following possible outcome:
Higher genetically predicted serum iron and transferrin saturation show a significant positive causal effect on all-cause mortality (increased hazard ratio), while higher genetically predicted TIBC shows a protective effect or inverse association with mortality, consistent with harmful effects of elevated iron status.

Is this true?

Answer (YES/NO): YES